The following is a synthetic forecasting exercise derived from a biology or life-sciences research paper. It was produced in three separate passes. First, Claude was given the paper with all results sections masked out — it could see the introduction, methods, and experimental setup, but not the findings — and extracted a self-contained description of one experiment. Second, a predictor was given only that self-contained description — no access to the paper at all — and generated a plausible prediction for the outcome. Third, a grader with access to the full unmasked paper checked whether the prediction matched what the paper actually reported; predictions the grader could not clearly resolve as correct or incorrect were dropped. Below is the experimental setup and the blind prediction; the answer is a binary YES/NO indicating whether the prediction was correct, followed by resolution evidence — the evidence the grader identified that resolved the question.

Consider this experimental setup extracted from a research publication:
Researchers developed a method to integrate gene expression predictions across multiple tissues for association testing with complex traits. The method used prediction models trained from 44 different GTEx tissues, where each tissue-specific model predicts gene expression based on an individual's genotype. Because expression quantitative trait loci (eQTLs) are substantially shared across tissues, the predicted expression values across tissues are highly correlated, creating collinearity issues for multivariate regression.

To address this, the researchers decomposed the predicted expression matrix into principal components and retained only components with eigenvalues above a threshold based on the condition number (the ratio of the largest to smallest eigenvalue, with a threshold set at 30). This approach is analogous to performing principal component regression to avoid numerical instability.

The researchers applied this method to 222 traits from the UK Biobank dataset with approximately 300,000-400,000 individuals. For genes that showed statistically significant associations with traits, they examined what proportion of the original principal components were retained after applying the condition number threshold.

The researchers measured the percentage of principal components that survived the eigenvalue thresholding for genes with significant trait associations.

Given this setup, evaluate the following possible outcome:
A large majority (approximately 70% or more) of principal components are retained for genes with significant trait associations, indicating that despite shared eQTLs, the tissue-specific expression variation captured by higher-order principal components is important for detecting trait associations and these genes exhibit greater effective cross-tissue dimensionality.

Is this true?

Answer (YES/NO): YES